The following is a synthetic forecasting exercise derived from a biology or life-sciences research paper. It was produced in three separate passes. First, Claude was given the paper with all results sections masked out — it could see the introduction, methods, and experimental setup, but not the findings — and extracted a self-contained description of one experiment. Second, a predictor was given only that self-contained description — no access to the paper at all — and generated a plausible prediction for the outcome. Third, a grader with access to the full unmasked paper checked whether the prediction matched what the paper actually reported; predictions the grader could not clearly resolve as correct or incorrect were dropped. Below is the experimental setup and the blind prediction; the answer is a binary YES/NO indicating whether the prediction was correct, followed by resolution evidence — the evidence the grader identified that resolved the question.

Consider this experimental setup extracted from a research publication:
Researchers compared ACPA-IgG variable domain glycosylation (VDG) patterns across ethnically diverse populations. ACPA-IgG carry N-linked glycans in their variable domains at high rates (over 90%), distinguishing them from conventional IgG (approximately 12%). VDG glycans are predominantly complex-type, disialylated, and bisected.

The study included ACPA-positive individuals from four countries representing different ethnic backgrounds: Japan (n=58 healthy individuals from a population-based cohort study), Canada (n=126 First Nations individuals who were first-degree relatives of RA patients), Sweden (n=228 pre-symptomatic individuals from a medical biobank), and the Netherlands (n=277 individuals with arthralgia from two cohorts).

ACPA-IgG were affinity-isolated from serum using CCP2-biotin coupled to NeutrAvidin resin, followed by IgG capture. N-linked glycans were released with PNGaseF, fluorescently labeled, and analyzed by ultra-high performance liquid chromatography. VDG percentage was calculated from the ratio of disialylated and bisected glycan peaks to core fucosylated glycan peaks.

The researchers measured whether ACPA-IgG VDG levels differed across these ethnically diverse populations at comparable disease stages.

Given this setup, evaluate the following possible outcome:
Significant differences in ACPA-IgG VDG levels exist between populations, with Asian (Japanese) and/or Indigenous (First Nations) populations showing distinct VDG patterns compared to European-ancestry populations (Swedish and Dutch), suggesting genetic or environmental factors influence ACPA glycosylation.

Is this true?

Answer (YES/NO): NO